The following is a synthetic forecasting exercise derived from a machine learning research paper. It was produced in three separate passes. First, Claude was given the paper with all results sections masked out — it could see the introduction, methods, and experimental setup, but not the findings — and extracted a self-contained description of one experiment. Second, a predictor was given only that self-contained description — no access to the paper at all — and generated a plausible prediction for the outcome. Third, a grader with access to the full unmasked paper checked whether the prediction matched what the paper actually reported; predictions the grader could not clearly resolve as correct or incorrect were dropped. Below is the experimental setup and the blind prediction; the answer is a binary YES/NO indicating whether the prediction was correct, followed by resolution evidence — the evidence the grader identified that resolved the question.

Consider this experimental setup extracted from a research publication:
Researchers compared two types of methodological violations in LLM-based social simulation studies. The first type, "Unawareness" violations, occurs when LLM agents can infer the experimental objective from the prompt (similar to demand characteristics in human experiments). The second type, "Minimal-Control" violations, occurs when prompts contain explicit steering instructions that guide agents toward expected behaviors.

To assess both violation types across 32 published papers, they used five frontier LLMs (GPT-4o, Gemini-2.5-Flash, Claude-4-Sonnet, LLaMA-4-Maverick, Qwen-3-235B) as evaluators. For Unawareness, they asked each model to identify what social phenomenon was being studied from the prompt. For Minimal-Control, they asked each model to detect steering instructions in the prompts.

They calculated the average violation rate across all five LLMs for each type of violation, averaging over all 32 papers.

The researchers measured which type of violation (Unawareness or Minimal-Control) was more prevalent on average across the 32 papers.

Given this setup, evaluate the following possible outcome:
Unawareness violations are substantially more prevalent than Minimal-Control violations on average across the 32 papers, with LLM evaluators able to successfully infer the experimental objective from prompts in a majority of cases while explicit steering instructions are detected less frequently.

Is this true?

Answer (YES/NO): NO